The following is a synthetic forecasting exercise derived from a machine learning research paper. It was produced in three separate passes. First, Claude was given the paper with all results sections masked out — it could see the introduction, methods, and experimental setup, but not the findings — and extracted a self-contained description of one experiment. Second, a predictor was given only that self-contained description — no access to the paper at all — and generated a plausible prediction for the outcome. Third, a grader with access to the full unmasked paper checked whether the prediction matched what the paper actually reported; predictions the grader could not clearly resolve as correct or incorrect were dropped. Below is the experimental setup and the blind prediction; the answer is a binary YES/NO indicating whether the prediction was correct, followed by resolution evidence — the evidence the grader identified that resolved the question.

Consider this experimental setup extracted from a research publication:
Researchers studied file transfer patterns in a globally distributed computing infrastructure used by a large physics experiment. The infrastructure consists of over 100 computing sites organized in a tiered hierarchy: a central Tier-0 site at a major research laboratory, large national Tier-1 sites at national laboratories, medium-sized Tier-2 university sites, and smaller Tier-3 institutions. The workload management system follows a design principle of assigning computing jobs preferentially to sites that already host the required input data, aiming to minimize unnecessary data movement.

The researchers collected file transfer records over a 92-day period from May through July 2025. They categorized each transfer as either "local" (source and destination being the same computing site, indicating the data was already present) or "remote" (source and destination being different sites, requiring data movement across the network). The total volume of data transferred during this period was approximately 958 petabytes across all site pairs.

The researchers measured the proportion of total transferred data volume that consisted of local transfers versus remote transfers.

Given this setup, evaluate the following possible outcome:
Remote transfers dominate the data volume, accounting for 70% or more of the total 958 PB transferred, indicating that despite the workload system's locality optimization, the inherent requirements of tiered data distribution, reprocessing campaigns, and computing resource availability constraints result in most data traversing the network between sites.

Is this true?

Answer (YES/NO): NO